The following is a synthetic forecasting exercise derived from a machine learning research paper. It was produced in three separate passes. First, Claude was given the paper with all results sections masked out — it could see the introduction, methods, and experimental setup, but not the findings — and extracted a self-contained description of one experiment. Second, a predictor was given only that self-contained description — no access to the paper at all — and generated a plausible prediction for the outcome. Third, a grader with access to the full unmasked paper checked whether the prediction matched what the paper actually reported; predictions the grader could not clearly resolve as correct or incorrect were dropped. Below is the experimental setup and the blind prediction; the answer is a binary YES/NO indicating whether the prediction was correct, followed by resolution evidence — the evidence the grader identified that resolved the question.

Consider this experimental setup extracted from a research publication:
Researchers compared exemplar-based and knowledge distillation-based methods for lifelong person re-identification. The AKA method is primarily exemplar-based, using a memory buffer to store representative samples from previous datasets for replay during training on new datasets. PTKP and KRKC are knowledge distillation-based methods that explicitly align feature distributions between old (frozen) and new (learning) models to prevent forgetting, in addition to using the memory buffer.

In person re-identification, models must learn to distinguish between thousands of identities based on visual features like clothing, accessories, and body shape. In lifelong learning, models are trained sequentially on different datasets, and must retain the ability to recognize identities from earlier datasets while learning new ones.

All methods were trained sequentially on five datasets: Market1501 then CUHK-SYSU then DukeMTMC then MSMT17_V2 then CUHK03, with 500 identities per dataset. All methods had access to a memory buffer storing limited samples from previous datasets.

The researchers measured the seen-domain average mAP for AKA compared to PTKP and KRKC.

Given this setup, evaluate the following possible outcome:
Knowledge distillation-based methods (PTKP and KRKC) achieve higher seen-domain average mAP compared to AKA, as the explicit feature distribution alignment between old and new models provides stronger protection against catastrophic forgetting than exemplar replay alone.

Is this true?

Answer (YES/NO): YES